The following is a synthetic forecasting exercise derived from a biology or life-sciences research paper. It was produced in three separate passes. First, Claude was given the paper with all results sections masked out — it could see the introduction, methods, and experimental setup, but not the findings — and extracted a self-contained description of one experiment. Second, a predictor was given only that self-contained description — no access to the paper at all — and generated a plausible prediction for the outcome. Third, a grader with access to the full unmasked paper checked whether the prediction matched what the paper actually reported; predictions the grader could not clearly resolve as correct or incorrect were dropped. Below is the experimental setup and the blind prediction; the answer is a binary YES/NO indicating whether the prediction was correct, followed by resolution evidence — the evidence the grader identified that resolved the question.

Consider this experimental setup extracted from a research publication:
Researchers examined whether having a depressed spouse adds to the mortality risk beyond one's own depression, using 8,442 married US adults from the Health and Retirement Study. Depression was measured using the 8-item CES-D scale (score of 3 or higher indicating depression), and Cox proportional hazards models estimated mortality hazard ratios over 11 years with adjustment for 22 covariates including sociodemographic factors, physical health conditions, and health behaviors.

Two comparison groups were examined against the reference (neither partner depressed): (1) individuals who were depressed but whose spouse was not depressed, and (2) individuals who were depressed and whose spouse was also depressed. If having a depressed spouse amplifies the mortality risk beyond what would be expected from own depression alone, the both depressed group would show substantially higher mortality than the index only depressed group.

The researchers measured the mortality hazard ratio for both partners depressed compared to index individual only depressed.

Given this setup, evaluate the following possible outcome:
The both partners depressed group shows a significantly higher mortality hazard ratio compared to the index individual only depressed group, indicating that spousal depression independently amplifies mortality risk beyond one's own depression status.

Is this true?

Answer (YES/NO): NO